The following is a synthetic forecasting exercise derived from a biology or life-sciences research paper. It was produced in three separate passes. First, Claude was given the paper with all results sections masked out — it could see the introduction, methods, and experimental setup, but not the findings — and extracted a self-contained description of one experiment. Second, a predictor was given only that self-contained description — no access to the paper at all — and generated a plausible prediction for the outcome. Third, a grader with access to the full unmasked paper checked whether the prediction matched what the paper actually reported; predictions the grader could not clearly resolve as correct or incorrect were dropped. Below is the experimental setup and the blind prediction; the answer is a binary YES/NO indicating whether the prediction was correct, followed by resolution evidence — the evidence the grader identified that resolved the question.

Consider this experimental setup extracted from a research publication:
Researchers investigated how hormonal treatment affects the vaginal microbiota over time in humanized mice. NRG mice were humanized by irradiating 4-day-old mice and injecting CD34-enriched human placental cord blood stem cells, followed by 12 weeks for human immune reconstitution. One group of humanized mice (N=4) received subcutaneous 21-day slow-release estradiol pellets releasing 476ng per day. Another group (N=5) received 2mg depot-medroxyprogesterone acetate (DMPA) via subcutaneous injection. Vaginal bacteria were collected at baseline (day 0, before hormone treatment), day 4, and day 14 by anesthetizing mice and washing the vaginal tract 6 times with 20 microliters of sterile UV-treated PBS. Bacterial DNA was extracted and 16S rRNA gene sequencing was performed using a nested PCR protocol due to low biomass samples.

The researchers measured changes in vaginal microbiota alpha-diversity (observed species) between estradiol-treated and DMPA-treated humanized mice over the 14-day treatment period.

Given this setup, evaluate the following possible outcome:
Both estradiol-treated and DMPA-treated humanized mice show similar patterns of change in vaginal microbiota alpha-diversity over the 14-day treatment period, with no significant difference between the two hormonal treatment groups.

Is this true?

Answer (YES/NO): NO